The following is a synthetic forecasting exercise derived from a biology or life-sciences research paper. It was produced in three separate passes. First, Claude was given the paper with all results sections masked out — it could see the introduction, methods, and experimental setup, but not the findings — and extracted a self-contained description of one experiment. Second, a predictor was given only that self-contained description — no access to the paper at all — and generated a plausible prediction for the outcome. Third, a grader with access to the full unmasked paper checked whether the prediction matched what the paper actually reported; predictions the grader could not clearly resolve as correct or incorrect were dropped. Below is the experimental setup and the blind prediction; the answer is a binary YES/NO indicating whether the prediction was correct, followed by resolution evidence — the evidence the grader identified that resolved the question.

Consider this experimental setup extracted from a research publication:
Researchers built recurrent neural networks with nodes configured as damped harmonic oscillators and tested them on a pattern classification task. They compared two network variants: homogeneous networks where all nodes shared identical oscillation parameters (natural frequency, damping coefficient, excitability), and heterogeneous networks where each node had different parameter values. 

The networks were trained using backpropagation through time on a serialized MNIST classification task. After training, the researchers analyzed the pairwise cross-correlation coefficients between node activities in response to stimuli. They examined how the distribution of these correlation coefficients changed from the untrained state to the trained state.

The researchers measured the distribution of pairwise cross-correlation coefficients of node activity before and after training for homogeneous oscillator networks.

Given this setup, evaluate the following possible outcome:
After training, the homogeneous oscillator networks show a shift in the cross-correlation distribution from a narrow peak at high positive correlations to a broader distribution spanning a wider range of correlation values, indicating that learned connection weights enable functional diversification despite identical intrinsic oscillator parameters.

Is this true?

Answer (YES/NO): NO